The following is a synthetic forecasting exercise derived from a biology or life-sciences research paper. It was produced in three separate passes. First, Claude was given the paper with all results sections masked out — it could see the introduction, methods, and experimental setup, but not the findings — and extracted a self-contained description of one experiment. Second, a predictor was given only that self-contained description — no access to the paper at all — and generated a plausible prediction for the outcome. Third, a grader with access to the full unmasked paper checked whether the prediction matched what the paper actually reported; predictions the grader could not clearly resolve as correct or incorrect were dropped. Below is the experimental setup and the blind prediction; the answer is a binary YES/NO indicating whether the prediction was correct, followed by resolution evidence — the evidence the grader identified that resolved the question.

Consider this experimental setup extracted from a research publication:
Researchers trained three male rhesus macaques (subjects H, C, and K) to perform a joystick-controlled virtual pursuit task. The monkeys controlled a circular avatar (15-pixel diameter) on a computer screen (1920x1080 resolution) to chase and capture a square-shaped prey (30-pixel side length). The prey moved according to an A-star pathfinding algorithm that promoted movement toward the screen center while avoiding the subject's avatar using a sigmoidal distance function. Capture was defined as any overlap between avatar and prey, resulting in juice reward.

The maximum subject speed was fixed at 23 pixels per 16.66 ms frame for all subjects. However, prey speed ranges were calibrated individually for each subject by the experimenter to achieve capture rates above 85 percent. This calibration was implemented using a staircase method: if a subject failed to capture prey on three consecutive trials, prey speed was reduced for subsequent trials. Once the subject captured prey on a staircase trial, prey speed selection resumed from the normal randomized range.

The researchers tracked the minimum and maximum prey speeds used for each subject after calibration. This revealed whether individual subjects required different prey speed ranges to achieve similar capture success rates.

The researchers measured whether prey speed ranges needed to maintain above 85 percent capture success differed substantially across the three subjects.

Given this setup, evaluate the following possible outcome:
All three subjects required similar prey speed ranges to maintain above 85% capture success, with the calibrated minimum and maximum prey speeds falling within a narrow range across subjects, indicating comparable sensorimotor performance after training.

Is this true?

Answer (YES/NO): NO